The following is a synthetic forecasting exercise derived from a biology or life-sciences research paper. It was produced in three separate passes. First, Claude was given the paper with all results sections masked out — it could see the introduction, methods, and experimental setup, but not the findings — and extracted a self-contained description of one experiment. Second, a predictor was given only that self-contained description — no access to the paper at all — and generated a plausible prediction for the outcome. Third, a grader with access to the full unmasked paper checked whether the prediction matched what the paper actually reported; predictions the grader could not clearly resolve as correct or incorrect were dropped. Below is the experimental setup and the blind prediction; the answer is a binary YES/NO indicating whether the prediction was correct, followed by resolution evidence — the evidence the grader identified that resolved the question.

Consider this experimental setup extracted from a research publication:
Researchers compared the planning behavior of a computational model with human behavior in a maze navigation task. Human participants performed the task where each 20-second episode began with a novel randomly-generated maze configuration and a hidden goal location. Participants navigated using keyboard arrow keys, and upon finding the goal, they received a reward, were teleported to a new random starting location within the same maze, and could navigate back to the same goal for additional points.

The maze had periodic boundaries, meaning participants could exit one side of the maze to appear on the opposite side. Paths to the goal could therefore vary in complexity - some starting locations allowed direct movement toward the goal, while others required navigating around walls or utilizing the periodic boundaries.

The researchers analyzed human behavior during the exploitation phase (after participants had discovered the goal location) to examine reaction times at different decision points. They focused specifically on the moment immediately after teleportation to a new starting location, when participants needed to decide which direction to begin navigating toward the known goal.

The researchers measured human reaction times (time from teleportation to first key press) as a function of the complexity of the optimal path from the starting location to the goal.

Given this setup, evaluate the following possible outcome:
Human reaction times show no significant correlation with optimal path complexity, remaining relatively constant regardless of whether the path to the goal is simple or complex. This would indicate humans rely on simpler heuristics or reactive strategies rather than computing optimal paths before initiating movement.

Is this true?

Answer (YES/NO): NO